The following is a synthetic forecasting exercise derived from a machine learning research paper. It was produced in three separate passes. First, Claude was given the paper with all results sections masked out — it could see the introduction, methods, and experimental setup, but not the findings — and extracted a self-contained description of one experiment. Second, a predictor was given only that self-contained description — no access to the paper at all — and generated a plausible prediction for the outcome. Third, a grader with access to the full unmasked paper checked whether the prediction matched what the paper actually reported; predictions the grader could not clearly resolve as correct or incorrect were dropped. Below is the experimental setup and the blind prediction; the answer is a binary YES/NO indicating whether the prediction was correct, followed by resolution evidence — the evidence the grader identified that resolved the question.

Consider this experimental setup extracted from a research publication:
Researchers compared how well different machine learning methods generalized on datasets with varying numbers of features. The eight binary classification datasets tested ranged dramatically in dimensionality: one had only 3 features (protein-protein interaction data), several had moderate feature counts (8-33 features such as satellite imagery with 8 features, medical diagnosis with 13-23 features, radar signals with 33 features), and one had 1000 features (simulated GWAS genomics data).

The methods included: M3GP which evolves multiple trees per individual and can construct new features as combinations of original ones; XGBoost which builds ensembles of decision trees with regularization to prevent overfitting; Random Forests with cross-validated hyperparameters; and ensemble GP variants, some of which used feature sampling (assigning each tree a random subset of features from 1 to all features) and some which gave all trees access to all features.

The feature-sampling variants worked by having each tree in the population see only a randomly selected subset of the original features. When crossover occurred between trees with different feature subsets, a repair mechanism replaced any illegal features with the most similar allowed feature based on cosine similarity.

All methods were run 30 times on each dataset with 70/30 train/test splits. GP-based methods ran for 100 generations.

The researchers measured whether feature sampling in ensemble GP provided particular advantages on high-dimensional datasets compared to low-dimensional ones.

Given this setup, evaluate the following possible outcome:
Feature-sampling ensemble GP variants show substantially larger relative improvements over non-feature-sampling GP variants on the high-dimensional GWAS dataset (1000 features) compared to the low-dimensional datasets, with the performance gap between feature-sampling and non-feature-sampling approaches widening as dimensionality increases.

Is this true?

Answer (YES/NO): NO